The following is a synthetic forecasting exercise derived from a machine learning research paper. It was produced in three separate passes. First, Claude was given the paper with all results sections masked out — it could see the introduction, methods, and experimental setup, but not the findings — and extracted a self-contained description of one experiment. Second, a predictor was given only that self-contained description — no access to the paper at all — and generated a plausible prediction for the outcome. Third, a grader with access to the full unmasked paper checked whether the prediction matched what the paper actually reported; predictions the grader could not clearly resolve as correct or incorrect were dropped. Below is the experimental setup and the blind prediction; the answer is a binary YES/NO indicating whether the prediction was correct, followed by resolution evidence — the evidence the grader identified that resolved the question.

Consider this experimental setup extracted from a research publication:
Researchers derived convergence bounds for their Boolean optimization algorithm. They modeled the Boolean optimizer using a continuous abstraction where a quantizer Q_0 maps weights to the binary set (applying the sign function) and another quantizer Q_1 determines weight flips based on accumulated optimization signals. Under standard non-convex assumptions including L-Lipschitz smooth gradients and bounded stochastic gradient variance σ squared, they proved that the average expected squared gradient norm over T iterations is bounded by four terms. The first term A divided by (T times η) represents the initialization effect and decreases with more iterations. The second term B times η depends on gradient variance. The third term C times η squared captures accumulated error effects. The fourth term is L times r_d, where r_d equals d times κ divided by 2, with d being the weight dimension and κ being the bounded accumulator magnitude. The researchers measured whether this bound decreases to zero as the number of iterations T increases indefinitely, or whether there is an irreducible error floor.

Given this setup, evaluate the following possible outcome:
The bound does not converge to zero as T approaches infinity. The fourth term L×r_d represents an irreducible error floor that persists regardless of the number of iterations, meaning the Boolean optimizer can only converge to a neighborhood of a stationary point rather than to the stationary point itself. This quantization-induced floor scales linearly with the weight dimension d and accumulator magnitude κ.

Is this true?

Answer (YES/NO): YES